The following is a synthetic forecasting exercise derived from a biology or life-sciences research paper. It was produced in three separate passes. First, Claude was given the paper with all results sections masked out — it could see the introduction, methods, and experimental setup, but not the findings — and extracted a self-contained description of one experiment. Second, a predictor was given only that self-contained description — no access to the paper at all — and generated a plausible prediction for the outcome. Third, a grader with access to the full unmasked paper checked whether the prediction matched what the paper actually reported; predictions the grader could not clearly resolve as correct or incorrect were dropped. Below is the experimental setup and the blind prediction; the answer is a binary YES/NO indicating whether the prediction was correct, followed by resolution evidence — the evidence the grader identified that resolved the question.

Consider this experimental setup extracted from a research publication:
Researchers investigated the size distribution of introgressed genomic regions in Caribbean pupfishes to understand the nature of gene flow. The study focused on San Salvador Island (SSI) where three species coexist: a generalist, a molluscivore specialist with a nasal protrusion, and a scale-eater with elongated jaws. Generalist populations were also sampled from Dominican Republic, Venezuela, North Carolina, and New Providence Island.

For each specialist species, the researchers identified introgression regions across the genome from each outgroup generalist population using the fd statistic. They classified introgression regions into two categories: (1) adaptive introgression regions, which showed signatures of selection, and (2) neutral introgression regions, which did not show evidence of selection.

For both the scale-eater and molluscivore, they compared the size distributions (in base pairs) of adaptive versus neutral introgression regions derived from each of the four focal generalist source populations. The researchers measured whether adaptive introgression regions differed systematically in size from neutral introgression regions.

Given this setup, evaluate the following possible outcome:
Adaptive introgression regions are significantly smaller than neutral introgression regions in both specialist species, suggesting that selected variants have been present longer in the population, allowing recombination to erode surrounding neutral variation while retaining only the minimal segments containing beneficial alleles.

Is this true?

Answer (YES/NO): YES